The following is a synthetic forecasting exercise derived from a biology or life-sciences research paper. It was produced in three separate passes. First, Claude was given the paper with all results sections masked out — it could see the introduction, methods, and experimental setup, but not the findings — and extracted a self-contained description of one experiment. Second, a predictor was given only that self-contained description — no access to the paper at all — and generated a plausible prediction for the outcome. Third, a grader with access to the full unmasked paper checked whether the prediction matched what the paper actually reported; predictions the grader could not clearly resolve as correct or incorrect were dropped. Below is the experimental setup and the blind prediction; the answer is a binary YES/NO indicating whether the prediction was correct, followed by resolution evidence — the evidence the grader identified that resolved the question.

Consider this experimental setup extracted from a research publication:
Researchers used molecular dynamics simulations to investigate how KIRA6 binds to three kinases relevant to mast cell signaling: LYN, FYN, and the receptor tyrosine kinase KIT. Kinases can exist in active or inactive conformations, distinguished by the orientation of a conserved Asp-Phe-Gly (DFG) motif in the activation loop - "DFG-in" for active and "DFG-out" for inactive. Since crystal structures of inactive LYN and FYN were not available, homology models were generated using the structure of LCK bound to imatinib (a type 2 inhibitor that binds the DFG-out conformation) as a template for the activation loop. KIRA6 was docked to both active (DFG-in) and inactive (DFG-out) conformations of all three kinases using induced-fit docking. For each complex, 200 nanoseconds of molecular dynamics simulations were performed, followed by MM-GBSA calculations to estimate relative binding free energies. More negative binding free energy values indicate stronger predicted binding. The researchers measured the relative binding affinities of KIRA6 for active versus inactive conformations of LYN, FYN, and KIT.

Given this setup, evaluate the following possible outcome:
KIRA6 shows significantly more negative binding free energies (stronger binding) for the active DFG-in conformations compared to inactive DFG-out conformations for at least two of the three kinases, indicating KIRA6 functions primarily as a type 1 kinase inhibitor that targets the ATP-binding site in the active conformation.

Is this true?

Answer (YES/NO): NO